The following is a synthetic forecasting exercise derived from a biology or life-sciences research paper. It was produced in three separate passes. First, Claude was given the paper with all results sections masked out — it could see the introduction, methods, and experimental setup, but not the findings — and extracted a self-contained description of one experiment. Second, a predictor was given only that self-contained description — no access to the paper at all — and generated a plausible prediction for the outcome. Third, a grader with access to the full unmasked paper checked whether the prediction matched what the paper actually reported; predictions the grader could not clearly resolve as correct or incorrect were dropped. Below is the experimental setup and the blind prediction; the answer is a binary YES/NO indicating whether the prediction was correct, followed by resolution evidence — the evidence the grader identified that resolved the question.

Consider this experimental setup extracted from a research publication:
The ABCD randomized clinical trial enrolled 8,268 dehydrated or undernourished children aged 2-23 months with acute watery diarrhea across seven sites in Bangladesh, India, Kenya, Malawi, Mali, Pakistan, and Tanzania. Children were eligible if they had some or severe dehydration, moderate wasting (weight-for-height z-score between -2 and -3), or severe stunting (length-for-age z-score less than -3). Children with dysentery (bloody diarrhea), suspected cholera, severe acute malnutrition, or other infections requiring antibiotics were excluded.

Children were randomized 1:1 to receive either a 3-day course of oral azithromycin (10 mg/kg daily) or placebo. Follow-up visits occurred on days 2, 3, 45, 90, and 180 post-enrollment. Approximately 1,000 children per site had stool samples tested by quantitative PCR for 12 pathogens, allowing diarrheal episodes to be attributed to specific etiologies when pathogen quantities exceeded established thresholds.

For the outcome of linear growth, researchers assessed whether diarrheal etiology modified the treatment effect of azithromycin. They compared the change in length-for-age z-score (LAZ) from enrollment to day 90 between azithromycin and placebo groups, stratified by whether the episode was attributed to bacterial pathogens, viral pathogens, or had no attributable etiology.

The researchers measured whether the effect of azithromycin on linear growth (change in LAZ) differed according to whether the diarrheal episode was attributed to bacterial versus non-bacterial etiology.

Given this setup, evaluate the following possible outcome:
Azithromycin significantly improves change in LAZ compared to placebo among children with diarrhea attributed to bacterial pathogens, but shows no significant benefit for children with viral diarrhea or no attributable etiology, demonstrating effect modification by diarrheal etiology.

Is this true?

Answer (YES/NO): NO